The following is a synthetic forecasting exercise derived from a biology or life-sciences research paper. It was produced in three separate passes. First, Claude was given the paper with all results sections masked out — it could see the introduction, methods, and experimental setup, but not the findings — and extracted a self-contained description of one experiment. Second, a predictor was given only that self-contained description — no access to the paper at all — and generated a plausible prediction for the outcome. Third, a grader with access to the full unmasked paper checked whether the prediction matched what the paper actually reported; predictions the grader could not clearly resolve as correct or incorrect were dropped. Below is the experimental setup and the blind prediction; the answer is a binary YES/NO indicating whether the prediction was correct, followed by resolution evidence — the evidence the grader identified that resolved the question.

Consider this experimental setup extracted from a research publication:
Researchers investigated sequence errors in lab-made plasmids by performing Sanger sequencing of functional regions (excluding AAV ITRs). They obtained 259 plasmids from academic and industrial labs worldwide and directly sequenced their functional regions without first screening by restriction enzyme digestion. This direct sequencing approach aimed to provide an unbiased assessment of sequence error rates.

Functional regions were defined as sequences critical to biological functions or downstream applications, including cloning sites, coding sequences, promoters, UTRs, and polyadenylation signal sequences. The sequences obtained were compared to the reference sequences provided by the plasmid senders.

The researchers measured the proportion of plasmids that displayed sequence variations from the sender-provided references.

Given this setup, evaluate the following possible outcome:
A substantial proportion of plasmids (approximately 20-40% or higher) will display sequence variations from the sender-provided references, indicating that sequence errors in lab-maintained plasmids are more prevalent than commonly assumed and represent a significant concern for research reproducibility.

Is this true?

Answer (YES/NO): YES